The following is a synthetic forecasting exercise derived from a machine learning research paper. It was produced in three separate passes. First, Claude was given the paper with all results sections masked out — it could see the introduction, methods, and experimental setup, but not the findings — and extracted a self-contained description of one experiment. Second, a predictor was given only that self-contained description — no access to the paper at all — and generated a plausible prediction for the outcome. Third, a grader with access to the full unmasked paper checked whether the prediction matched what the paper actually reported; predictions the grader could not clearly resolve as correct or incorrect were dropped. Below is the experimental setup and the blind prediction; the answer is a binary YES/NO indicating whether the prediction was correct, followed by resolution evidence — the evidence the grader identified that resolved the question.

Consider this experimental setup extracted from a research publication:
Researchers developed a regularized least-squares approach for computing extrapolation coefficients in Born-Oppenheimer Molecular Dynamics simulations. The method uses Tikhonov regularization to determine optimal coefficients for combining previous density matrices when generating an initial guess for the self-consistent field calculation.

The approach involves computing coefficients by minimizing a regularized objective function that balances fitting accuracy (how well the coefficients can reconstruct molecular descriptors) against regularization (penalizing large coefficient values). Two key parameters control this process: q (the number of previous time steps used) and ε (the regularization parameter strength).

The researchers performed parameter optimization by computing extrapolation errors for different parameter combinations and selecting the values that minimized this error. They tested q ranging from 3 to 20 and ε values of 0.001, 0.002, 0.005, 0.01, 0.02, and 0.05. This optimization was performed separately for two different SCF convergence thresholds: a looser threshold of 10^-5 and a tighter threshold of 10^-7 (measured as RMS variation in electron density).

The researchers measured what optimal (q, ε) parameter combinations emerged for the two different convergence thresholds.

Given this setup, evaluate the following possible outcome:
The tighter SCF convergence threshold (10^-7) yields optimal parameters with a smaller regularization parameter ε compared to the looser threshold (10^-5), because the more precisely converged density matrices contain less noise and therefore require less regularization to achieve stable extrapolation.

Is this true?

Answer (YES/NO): YES